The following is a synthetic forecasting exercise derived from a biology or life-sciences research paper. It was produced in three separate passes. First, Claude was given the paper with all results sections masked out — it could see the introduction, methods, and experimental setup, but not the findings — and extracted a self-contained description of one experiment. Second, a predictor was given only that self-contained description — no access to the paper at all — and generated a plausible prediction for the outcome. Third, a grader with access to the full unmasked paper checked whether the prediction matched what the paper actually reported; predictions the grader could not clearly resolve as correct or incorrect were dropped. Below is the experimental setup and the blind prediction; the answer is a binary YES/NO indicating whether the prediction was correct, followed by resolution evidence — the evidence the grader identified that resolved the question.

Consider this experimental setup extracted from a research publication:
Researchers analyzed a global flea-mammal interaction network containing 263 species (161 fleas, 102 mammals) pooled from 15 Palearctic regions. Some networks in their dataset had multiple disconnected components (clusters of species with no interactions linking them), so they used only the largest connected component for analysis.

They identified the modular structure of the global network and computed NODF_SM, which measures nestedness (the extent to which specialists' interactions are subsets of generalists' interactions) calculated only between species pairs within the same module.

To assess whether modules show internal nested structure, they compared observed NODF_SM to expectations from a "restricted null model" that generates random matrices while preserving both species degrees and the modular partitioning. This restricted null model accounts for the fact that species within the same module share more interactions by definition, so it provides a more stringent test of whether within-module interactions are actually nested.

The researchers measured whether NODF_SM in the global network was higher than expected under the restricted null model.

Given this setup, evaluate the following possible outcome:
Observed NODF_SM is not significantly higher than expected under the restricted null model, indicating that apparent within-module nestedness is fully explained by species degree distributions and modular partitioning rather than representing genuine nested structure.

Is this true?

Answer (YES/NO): NO